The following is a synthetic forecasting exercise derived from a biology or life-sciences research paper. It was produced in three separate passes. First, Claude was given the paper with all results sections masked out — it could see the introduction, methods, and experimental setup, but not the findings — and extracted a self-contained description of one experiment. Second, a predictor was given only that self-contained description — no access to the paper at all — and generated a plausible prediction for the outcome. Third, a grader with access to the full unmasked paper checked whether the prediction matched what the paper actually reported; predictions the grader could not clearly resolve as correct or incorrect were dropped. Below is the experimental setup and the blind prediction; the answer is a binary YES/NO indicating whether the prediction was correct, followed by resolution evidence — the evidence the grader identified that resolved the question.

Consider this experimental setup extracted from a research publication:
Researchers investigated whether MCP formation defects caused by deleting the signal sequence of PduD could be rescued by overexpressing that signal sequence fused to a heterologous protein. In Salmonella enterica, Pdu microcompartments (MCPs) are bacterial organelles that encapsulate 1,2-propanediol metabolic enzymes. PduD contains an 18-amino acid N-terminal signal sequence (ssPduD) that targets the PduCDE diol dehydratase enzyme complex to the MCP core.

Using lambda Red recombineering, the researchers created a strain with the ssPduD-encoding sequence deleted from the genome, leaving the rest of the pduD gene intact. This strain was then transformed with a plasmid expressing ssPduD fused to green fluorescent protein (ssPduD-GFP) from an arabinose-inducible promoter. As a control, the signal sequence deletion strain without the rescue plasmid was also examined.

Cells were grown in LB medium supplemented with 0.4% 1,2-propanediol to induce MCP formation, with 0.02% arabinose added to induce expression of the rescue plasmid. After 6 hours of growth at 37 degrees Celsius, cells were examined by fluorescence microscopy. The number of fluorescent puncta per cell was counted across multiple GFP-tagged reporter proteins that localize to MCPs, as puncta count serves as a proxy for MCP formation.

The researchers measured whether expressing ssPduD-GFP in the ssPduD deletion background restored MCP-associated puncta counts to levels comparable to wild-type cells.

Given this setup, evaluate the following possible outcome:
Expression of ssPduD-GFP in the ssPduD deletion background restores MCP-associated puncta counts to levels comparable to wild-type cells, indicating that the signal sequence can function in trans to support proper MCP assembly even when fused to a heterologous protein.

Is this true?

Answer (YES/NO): NO